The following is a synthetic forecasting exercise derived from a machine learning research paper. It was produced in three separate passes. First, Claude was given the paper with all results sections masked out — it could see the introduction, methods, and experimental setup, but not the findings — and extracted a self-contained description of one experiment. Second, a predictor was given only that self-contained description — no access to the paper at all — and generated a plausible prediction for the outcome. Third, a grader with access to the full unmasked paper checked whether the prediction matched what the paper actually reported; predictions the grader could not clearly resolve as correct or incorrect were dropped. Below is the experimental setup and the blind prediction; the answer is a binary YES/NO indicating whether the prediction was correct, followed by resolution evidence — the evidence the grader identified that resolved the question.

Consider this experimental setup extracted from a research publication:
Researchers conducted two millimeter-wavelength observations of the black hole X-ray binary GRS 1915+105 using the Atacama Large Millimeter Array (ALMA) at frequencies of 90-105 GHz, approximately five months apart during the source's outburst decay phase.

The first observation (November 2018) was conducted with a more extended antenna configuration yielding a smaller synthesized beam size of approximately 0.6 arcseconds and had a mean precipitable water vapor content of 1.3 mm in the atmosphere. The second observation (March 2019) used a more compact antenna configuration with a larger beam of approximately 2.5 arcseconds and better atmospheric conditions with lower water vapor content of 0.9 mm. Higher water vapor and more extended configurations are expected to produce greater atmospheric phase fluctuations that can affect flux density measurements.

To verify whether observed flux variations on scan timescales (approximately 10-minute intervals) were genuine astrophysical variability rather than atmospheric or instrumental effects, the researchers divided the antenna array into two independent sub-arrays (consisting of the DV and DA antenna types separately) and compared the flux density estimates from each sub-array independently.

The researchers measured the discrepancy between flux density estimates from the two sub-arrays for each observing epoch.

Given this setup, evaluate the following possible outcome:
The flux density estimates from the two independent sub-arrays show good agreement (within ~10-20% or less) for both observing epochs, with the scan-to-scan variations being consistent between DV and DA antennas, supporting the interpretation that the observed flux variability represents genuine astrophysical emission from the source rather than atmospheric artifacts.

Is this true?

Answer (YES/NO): YES